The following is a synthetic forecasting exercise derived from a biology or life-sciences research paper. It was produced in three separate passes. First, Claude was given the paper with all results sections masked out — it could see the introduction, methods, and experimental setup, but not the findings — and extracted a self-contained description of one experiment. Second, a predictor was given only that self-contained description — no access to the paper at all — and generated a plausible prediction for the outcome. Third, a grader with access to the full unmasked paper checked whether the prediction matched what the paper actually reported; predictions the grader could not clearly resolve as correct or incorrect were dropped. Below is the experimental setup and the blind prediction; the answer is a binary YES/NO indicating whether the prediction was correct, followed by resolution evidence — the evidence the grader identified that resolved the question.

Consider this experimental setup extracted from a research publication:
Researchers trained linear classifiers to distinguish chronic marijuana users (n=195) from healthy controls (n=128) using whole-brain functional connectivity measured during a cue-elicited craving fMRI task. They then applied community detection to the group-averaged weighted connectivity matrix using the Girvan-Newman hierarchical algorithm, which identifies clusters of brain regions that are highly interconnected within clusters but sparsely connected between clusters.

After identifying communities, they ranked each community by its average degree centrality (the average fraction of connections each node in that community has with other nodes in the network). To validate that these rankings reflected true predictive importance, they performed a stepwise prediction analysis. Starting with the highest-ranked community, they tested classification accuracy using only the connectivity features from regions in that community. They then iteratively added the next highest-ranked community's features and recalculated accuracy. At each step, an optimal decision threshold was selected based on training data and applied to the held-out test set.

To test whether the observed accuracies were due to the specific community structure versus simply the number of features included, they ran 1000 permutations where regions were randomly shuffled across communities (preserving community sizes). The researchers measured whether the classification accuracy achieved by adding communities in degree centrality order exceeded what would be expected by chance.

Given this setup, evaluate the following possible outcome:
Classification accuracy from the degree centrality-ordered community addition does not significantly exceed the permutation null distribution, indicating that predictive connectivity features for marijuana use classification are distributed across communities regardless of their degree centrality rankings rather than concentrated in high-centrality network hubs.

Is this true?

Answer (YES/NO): NO